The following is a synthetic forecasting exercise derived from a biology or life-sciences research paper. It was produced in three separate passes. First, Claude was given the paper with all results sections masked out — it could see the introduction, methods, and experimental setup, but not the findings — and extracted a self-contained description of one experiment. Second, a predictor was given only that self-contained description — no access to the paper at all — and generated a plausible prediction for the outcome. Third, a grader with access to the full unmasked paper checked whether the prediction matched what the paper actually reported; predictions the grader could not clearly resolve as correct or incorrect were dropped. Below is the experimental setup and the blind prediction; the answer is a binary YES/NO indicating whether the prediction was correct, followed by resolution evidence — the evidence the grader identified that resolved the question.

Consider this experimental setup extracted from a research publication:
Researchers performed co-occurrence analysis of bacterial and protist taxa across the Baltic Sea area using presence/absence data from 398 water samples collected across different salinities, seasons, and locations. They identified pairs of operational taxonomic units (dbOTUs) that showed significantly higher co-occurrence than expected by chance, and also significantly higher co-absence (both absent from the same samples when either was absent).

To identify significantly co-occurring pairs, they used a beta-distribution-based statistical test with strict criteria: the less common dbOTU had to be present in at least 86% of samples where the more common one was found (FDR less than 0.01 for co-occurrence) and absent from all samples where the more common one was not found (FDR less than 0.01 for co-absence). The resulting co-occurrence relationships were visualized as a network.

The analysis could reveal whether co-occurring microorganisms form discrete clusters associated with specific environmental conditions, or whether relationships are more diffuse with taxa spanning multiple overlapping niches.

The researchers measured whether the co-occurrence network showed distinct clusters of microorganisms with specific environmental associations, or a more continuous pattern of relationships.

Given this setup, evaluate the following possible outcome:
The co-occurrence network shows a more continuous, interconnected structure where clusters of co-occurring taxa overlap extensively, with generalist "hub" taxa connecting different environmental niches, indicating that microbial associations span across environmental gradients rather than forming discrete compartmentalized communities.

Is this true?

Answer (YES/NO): NO